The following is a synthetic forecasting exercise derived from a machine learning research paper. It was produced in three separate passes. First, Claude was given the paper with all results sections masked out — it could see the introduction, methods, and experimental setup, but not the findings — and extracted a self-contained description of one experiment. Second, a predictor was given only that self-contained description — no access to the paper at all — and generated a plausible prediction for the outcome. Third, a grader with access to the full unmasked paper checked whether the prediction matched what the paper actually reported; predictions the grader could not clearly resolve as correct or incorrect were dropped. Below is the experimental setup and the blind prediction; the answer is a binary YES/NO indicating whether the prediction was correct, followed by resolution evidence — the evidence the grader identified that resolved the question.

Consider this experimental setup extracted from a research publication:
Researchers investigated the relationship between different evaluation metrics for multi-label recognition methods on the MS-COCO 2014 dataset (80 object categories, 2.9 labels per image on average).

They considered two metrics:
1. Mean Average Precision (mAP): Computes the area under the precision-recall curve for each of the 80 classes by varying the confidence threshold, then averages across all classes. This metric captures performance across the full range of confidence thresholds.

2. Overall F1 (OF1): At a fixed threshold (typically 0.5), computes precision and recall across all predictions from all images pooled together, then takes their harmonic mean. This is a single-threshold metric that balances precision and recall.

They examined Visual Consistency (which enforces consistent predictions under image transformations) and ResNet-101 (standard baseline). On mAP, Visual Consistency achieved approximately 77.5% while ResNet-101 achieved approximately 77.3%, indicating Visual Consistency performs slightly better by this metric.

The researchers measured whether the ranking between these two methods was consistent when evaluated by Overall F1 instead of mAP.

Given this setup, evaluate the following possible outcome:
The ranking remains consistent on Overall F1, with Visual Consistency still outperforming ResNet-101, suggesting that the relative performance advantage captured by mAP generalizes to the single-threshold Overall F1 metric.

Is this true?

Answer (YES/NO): NO